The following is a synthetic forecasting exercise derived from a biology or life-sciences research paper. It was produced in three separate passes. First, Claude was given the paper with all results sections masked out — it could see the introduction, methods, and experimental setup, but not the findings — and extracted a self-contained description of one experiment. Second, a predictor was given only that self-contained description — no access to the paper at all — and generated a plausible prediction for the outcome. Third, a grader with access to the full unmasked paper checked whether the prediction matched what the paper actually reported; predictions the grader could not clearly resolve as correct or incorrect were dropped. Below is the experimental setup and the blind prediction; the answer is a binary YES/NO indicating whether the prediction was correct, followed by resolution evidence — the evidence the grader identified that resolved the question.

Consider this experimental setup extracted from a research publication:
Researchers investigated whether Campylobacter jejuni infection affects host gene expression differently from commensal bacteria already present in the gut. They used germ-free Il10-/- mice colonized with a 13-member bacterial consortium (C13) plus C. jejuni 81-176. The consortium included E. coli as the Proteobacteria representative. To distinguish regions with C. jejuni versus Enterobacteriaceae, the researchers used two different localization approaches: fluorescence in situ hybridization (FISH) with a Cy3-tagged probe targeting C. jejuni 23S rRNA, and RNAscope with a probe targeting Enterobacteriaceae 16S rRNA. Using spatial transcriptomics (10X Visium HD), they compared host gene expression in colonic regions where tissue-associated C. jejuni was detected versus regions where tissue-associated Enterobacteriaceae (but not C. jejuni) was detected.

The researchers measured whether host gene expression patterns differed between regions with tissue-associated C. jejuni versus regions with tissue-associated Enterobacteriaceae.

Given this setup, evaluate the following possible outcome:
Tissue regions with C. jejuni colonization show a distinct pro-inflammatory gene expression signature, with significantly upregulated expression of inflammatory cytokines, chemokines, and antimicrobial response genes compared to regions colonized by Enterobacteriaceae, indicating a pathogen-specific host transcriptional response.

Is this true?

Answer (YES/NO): NO